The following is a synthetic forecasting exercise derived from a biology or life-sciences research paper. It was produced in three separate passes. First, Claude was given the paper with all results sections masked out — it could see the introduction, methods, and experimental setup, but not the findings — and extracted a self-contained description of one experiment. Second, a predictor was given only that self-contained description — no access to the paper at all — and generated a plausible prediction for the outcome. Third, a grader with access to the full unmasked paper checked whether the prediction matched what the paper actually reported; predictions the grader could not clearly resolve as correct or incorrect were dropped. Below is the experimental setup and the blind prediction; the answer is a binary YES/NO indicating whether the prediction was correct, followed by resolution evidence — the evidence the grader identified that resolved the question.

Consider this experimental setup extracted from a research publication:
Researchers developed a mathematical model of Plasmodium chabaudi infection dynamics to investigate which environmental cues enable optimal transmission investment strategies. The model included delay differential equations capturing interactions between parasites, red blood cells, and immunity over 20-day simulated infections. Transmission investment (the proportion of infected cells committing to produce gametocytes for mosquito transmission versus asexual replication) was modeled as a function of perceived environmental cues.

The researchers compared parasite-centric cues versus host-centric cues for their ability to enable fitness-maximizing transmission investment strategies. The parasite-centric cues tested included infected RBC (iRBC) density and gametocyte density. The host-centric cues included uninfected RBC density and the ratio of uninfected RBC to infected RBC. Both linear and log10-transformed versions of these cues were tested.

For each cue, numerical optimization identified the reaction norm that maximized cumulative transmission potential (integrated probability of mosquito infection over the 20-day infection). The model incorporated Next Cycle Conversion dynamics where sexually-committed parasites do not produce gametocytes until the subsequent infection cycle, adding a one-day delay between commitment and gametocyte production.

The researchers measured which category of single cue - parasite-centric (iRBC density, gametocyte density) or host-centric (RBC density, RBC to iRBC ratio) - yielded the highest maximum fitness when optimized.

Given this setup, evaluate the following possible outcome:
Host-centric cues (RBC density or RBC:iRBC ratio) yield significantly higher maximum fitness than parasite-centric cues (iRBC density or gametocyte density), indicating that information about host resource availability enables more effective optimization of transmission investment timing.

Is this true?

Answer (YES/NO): NO